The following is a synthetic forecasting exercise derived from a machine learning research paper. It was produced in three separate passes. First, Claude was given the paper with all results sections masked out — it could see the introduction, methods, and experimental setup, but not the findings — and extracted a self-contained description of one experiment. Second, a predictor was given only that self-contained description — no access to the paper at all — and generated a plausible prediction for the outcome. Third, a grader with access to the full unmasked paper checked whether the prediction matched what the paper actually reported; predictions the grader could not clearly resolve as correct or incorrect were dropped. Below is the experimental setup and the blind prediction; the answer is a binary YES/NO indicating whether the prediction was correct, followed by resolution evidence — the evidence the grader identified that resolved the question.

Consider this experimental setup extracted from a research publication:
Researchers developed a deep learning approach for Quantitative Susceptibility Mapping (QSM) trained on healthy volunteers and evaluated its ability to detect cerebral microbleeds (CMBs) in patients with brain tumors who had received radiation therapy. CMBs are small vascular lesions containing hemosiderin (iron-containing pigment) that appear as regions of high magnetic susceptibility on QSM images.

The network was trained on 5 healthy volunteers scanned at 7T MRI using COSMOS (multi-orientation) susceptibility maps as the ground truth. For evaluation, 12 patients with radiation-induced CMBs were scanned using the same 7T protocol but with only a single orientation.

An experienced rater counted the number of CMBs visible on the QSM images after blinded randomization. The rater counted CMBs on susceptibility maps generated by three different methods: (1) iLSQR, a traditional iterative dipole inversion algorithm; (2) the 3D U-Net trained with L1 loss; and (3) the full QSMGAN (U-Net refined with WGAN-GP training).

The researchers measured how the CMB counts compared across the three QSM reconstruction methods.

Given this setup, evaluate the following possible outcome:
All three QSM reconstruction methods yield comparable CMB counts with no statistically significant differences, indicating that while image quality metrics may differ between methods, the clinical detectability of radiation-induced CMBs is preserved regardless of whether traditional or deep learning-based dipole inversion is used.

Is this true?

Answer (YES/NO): YES